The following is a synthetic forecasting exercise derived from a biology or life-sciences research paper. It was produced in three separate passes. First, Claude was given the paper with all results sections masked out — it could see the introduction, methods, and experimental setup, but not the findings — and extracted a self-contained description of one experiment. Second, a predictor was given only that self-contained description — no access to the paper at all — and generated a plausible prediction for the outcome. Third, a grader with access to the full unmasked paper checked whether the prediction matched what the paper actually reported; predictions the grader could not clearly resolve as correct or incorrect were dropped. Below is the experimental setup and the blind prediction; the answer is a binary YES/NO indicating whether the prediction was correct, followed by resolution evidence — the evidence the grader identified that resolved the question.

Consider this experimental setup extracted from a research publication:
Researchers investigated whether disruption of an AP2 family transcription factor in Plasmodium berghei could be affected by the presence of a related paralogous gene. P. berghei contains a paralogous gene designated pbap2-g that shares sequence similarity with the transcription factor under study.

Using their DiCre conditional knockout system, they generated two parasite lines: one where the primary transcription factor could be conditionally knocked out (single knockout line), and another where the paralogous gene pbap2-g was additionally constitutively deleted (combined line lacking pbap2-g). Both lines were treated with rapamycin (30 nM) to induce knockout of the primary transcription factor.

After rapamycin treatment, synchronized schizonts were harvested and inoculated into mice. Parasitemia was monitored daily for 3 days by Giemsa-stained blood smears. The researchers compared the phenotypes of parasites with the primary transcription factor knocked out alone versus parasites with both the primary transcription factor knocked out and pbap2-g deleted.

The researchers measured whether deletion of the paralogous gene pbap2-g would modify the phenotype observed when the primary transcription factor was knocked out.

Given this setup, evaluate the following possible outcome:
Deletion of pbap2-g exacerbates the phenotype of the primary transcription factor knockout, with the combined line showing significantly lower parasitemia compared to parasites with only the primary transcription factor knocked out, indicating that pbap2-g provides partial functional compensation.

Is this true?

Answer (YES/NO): NO